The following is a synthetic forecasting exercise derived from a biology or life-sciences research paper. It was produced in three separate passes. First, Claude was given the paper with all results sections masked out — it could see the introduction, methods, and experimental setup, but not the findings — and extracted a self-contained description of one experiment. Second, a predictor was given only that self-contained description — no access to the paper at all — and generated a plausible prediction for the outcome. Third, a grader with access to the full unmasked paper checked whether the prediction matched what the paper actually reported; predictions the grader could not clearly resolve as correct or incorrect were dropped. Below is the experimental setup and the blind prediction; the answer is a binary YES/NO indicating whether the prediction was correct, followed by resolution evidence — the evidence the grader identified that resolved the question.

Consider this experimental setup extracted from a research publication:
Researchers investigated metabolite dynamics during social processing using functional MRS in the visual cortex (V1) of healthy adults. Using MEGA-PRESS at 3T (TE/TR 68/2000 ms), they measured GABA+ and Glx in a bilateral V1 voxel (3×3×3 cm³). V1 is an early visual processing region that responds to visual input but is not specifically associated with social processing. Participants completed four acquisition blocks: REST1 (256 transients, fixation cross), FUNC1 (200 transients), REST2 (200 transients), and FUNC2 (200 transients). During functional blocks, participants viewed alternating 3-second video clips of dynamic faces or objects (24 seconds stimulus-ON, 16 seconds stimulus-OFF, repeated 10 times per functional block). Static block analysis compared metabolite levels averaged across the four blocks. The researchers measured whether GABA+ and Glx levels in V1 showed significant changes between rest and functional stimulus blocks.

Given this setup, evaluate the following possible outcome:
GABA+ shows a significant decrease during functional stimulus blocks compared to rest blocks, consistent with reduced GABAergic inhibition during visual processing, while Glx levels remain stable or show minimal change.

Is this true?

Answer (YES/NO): NO